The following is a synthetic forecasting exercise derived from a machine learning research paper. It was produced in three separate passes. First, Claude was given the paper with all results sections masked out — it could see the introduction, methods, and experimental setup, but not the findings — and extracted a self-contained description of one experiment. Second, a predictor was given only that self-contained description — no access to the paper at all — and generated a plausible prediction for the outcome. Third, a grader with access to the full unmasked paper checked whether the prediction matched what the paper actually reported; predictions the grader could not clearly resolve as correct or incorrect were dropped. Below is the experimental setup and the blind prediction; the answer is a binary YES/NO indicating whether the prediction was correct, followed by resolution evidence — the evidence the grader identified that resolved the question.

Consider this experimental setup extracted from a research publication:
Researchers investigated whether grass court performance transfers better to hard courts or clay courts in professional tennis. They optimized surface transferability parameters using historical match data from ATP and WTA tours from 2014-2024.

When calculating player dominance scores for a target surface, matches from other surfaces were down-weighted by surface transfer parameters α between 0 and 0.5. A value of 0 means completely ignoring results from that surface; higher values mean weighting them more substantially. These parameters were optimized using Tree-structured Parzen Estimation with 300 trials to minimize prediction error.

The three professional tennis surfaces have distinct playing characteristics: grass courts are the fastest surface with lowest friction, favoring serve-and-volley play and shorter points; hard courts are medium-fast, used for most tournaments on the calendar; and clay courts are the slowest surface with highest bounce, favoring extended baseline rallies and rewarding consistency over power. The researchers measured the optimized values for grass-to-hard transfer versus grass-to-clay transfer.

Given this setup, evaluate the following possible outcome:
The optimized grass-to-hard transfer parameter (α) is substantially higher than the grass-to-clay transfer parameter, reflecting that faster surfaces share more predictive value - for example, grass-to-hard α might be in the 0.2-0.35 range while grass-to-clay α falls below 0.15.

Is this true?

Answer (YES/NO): NO